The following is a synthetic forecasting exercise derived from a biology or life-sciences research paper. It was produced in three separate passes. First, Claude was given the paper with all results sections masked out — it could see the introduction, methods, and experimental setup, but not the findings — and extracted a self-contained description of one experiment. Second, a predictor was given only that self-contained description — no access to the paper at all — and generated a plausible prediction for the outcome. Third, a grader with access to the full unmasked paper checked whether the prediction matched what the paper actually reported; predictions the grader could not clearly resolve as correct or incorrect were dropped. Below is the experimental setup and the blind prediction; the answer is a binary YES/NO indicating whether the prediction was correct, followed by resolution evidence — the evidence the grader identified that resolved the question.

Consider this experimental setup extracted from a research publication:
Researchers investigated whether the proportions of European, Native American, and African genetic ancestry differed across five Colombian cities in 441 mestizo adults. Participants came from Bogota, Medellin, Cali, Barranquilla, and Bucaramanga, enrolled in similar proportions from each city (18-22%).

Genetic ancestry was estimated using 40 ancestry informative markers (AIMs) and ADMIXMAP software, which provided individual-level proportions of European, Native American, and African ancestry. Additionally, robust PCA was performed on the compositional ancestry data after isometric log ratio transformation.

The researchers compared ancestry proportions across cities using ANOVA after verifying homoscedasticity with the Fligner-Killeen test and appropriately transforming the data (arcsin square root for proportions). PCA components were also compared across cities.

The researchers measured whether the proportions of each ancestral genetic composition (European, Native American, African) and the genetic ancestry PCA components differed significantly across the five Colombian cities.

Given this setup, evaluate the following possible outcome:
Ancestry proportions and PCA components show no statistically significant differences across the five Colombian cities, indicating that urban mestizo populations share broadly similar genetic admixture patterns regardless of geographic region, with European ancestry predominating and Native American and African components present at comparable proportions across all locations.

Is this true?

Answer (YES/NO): NO